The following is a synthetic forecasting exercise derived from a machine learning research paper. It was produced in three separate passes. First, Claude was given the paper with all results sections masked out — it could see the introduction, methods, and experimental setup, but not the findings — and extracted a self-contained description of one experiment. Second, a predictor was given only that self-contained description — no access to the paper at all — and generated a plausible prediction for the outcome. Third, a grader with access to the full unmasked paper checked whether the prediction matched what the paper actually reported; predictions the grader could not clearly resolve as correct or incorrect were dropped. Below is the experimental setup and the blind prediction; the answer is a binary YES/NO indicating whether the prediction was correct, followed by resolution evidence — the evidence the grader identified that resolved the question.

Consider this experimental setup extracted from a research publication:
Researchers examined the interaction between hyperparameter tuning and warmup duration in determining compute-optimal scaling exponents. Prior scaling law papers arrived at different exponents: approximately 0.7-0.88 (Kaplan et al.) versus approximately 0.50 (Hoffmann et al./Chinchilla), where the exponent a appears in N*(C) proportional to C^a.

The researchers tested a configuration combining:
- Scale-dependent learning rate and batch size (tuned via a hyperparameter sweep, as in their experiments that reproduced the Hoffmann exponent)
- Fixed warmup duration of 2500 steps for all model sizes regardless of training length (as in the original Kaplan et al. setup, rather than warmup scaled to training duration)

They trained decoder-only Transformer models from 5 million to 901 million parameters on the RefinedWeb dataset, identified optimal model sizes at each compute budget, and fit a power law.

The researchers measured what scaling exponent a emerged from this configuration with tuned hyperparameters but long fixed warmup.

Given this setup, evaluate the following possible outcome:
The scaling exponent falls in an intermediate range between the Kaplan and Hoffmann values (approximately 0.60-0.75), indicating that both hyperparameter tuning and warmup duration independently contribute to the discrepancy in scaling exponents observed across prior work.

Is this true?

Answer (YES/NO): YES